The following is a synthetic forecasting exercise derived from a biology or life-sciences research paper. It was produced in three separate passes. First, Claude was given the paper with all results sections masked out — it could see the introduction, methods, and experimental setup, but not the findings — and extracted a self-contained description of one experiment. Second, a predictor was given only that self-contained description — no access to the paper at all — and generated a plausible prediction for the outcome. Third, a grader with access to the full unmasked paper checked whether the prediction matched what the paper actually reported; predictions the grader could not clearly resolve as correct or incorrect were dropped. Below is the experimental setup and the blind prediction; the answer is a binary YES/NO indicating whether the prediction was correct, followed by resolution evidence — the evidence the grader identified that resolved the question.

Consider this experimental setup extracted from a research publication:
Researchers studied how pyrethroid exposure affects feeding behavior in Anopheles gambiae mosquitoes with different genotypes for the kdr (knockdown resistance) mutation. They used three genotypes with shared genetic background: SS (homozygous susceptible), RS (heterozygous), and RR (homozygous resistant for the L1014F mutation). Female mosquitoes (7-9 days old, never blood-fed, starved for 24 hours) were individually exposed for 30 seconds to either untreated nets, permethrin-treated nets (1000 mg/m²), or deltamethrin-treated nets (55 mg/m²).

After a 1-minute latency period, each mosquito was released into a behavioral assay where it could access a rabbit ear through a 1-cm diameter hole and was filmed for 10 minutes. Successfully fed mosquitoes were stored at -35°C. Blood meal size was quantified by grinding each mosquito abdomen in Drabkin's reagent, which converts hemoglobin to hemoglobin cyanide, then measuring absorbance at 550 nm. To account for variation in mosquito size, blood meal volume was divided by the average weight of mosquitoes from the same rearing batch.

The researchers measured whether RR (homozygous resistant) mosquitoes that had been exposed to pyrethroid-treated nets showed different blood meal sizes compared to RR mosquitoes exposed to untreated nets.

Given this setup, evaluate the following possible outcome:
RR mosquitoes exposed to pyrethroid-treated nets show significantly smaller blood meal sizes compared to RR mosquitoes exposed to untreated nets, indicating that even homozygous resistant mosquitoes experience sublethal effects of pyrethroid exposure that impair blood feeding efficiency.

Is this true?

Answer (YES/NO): YES